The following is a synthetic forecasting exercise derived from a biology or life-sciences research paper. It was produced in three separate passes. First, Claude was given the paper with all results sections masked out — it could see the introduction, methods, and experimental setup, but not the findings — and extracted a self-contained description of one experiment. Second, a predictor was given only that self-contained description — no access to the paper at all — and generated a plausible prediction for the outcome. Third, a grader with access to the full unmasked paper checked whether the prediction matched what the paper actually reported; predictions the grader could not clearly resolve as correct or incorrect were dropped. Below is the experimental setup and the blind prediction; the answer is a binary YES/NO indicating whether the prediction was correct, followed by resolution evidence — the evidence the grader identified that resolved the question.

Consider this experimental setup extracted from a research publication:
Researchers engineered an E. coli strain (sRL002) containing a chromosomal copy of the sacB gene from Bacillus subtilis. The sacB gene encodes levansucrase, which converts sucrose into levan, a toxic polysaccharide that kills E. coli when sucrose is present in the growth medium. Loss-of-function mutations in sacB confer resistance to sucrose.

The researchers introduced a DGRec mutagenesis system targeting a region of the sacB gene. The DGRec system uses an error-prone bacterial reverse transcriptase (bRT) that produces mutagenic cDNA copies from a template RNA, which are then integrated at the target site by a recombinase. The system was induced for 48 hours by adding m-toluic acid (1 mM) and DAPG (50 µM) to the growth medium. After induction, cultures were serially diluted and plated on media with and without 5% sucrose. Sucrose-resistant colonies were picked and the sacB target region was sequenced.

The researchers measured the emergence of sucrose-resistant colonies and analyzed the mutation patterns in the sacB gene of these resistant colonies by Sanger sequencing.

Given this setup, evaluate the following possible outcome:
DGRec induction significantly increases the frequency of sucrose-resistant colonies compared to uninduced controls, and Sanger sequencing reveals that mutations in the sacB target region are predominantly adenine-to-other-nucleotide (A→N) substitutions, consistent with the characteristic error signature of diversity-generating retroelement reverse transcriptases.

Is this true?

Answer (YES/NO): YES